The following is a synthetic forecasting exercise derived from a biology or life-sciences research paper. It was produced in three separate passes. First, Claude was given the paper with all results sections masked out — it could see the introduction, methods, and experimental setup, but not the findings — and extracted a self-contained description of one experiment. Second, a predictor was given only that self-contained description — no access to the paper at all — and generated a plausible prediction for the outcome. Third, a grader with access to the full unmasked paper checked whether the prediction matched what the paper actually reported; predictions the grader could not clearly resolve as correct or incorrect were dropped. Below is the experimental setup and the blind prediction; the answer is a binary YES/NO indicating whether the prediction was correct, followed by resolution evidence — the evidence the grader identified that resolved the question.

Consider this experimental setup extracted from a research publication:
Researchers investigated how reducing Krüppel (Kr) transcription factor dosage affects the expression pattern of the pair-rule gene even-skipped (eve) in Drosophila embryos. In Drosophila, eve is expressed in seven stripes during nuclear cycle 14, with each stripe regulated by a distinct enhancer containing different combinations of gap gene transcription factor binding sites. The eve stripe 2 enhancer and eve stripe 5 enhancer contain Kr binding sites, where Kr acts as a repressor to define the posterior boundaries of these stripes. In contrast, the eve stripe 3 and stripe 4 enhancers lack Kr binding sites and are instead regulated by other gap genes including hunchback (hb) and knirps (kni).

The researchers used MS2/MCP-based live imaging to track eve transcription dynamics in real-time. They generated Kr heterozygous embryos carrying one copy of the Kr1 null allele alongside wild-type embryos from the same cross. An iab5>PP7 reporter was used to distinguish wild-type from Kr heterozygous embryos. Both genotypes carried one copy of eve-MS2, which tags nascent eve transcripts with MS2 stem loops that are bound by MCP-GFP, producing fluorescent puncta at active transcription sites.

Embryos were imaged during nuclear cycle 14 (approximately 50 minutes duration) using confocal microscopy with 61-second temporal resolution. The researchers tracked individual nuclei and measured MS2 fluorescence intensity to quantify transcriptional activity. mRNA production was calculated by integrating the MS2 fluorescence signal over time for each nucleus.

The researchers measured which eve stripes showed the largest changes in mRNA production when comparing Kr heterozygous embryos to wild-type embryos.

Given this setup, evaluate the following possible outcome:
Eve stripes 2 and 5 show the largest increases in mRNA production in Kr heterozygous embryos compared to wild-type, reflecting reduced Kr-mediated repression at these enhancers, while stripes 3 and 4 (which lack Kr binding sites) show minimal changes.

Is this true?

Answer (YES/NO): NO